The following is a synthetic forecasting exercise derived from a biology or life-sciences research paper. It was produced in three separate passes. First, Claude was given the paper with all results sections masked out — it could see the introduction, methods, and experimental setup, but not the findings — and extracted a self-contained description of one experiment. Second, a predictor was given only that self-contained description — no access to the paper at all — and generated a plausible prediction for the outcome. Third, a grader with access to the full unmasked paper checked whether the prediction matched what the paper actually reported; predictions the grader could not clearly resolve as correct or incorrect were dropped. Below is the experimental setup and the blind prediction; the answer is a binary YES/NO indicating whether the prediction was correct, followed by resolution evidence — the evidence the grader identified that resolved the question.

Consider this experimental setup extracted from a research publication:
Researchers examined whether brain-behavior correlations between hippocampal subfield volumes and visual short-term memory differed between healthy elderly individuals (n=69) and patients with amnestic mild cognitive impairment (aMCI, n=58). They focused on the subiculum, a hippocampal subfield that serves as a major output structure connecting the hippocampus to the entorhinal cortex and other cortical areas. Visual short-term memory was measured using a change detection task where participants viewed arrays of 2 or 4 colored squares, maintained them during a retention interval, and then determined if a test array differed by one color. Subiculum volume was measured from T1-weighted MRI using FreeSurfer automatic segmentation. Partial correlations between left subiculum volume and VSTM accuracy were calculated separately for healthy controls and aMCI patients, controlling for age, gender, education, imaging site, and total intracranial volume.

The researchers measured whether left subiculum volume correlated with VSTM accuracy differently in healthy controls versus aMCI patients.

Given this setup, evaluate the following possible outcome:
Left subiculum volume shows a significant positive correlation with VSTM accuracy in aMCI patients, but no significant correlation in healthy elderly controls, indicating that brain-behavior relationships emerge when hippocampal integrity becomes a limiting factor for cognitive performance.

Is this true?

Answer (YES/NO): NO